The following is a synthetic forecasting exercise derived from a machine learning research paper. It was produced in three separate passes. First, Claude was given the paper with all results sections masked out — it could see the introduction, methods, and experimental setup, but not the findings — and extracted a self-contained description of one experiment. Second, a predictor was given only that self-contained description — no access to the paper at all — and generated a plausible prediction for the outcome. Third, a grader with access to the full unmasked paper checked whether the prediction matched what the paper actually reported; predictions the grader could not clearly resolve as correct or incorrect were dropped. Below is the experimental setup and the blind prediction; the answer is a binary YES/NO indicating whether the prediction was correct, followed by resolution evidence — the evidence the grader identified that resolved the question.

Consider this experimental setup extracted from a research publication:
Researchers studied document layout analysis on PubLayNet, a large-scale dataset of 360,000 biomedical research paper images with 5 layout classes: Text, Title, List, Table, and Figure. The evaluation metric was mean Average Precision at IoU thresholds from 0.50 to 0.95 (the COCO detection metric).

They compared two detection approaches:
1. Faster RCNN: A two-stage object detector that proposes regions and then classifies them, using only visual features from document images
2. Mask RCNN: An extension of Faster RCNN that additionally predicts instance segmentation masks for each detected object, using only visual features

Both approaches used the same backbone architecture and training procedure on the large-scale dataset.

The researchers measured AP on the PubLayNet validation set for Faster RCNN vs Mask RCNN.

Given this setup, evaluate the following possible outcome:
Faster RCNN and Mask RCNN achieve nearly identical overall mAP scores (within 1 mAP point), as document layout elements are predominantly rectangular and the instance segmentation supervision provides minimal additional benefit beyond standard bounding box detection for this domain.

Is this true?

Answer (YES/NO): YES